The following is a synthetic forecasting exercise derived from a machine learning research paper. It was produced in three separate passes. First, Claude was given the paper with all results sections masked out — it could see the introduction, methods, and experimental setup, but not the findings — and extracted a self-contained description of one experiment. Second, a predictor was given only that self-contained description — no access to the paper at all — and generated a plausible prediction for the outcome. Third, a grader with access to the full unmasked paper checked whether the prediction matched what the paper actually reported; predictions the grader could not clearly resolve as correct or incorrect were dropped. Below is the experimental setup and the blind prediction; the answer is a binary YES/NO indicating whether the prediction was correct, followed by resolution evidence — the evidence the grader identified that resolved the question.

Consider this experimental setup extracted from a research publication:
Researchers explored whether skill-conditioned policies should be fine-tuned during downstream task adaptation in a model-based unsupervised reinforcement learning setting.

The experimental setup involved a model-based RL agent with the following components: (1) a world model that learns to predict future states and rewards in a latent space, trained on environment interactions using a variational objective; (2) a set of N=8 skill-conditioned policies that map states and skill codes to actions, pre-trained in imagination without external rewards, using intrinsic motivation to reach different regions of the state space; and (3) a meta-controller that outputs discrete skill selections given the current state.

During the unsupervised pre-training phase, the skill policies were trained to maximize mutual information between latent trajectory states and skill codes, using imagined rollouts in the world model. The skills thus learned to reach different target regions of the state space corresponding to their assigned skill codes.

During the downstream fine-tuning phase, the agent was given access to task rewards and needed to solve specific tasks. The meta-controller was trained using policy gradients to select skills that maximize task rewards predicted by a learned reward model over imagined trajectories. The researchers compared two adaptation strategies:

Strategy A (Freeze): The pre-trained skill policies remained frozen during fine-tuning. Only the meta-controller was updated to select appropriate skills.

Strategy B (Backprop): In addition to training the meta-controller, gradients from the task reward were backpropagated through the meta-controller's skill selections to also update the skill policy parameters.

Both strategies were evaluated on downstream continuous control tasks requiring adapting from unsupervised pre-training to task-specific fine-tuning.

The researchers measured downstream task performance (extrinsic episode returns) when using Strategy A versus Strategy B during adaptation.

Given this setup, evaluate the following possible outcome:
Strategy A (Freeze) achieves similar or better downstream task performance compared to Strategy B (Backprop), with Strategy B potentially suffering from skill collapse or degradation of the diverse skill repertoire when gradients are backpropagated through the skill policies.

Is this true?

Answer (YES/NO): NO